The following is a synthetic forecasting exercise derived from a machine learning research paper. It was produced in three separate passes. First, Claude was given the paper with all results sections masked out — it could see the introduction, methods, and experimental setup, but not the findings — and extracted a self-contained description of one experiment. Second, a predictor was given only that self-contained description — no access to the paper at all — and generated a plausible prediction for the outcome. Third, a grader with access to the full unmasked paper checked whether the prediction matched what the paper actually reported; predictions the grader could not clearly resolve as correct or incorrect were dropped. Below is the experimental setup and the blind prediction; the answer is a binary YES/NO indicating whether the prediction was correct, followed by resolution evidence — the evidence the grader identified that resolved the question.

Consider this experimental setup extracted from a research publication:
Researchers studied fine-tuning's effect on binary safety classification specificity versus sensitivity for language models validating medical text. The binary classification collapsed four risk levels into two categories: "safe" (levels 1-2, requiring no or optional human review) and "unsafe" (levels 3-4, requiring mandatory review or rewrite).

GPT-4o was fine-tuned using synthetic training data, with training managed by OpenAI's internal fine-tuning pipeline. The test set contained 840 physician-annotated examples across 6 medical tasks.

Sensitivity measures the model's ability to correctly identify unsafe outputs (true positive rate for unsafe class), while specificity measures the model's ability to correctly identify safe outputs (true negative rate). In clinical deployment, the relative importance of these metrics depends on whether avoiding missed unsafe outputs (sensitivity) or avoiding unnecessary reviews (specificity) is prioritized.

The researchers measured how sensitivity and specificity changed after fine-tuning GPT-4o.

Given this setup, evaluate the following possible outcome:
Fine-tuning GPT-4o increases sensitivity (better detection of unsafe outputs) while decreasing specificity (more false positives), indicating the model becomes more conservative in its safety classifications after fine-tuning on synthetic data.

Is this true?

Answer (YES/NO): NO